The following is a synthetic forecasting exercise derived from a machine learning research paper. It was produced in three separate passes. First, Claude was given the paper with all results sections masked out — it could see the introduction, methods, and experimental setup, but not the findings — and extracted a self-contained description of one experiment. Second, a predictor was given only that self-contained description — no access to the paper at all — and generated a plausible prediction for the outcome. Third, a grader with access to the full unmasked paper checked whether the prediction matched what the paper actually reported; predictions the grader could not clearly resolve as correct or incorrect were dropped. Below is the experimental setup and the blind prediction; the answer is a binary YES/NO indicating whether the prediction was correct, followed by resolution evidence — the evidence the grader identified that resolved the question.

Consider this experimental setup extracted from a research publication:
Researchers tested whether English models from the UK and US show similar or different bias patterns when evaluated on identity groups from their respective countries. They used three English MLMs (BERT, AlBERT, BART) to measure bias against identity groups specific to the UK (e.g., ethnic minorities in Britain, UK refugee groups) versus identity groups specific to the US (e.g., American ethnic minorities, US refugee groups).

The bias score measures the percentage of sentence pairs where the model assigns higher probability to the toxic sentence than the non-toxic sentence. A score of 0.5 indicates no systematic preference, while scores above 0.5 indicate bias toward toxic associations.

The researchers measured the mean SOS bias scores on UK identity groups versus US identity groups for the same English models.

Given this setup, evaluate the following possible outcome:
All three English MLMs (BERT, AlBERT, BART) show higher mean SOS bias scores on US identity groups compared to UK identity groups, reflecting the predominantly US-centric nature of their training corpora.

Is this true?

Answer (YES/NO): NO